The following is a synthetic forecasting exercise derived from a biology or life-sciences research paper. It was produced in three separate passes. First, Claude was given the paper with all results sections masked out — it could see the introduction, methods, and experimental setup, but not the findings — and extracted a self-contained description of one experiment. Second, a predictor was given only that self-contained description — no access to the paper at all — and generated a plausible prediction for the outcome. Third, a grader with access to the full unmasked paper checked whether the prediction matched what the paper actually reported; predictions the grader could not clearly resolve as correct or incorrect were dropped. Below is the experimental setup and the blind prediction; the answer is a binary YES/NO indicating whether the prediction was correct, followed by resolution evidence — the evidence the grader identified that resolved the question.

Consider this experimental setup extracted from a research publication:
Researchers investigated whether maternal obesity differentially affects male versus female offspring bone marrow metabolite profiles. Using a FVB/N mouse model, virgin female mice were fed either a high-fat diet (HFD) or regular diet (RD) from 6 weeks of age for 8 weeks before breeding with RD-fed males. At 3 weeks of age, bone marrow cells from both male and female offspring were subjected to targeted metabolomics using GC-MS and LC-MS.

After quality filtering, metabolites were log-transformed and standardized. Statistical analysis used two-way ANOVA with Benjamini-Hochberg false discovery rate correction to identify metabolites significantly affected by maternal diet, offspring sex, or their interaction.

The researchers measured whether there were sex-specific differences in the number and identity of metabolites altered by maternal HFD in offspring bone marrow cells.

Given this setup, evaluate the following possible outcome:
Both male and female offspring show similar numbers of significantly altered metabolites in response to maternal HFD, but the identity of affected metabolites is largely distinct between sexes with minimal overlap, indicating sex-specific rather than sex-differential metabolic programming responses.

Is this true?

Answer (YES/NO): NO